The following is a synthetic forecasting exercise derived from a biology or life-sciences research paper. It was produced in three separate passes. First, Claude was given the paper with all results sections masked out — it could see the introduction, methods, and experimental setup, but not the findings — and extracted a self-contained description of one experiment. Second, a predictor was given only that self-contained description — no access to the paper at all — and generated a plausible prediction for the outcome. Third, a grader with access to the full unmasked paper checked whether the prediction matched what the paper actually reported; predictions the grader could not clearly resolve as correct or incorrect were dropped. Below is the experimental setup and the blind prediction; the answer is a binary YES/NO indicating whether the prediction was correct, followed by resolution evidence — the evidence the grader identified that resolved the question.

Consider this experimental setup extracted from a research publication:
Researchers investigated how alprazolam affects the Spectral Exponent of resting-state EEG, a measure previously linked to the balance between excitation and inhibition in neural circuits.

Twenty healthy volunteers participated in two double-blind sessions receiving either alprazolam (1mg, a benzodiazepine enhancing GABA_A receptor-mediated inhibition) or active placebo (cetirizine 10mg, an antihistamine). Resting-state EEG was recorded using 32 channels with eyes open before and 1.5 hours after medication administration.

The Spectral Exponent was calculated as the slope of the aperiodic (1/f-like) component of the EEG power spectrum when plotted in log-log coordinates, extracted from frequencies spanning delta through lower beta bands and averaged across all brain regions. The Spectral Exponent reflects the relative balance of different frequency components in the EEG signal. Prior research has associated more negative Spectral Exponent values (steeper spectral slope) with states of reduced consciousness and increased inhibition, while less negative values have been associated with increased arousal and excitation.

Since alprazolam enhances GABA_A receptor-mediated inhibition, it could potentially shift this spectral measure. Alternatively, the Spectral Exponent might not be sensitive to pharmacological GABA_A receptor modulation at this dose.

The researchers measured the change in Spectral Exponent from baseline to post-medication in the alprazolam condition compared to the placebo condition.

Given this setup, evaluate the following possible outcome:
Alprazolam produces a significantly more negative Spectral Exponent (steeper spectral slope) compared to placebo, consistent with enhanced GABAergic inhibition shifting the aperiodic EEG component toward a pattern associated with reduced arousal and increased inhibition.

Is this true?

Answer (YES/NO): YES